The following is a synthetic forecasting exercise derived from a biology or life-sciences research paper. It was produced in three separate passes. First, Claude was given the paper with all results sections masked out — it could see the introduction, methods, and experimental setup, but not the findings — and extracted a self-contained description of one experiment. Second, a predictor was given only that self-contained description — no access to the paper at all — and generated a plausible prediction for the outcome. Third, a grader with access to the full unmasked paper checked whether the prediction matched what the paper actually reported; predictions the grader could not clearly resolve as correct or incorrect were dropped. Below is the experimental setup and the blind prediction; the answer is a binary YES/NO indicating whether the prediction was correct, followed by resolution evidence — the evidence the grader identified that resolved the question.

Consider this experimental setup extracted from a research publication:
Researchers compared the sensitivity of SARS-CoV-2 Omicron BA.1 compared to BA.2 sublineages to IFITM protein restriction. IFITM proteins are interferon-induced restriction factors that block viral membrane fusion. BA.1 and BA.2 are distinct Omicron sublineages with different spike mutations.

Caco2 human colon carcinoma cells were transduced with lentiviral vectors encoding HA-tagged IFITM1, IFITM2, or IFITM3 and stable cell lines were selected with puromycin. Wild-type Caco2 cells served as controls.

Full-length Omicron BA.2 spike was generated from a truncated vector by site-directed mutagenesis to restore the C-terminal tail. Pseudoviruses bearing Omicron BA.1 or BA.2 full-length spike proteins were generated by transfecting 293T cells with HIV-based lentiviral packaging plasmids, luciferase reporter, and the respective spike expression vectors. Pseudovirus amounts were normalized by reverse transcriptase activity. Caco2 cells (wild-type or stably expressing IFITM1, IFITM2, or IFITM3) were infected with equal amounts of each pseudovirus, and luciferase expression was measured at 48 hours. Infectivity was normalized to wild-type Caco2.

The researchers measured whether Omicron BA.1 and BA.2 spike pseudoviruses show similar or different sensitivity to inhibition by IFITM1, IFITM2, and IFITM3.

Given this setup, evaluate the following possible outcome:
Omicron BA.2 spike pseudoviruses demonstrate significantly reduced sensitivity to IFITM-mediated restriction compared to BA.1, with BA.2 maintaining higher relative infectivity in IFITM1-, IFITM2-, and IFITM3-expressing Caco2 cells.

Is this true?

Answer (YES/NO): NO